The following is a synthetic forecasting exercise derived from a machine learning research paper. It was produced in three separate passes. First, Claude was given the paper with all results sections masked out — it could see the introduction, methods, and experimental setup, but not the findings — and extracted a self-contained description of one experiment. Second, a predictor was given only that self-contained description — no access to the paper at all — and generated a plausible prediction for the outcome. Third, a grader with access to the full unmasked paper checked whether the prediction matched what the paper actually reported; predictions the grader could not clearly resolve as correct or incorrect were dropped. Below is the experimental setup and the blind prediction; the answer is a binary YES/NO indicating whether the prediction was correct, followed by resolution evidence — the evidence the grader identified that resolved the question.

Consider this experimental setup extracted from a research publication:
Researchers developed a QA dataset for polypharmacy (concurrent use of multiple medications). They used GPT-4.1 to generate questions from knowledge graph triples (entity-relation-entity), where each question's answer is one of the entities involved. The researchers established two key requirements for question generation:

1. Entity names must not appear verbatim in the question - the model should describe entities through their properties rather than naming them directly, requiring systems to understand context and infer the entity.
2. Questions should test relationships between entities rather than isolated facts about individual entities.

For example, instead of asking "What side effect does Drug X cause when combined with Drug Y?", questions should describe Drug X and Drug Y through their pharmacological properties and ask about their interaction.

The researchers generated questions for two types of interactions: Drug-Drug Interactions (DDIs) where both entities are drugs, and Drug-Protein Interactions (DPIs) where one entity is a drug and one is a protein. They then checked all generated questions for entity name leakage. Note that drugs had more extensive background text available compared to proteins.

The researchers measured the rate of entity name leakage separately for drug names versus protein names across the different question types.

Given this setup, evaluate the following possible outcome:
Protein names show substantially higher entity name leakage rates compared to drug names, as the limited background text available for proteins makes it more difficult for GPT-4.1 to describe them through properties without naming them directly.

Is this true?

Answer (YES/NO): YES